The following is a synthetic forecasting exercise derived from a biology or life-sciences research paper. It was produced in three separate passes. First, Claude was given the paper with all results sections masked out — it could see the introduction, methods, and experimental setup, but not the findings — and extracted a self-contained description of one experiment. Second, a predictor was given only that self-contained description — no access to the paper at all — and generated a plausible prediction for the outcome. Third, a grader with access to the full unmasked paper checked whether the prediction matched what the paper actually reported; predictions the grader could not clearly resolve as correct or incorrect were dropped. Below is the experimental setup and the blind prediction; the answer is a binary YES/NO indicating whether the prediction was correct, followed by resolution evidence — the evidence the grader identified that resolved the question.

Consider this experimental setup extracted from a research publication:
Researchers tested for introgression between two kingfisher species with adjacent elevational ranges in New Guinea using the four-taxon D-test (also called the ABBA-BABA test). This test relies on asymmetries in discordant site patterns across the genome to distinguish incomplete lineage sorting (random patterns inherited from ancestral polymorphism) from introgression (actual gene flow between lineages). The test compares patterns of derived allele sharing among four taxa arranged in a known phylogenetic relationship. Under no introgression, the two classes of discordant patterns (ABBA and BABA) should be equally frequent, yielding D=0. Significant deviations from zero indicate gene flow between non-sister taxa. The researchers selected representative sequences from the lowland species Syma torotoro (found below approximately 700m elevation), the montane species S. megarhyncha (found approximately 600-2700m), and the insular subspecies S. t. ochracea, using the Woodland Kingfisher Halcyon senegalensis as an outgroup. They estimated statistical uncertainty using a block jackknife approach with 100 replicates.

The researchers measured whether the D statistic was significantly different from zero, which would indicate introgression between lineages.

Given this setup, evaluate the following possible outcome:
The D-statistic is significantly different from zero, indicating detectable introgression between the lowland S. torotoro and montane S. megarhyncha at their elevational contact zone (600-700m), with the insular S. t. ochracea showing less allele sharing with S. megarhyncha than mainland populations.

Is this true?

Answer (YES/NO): YES